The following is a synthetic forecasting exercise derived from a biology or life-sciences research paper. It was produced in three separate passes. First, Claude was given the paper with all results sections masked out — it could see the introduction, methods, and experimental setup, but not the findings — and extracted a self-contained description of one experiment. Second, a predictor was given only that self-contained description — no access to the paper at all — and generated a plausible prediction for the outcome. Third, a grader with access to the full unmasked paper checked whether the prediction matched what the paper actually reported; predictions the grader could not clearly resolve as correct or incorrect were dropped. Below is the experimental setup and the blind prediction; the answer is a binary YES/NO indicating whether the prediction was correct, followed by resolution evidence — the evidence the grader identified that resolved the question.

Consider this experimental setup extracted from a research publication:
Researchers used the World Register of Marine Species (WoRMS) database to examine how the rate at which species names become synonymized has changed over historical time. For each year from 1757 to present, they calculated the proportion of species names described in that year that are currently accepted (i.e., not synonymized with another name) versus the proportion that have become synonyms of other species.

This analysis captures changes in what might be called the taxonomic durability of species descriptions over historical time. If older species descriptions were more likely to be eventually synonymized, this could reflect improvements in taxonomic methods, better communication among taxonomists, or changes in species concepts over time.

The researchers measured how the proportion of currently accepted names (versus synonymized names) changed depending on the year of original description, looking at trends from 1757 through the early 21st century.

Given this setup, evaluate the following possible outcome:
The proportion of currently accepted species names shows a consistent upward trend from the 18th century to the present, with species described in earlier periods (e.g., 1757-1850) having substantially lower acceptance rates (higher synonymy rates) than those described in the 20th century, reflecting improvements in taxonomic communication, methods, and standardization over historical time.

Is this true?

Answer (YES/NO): NO